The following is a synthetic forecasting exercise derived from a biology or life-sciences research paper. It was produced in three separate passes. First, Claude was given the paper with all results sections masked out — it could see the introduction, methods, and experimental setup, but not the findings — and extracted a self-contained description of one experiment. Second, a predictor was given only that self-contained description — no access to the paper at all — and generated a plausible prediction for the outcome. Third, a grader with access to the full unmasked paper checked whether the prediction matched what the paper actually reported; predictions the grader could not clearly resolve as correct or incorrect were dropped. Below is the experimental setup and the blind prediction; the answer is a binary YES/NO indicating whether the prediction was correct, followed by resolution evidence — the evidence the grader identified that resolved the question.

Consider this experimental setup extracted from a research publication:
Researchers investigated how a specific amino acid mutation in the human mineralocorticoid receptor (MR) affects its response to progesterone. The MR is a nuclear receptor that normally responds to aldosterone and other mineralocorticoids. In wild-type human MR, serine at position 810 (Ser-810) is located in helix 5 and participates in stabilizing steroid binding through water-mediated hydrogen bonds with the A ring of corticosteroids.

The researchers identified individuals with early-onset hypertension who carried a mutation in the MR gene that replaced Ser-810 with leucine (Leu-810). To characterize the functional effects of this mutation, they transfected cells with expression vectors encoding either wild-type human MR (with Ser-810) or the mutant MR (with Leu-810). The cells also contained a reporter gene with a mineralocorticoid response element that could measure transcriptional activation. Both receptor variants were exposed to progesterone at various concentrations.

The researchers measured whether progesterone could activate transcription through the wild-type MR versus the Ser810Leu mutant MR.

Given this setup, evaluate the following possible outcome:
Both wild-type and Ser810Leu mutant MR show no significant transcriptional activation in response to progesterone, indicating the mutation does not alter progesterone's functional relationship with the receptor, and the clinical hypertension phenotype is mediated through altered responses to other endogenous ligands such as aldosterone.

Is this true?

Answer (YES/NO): NO